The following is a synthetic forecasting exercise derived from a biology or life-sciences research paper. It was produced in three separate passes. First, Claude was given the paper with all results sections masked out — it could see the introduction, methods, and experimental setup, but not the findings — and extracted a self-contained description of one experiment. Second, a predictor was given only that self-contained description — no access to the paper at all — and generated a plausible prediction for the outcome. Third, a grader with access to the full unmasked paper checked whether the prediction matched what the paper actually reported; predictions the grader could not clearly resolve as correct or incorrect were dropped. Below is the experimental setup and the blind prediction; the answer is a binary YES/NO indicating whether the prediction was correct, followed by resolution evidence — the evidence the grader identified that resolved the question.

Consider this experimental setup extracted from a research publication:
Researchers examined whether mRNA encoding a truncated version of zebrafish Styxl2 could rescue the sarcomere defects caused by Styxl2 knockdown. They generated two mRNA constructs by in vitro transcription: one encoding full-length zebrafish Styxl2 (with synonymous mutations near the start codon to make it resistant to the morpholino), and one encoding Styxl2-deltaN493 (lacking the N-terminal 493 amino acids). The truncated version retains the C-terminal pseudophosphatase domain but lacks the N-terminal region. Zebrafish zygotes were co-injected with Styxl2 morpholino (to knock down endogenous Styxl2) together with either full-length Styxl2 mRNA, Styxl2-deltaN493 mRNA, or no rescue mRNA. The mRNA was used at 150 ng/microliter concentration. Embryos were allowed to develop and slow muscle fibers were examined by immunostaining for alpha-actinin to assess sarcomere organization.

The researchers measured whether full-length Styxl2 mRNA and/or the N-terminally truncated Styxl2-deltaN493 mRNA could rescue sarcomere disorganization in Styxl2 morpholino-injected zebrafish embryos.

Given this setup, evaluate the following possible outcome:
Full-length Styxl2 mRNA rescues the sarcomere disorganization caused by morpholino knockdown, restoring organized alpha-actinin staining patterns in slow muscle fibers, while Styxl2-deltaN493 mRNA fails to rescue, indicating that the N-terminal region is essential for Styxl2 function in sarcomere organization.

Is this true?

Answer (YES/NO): NO